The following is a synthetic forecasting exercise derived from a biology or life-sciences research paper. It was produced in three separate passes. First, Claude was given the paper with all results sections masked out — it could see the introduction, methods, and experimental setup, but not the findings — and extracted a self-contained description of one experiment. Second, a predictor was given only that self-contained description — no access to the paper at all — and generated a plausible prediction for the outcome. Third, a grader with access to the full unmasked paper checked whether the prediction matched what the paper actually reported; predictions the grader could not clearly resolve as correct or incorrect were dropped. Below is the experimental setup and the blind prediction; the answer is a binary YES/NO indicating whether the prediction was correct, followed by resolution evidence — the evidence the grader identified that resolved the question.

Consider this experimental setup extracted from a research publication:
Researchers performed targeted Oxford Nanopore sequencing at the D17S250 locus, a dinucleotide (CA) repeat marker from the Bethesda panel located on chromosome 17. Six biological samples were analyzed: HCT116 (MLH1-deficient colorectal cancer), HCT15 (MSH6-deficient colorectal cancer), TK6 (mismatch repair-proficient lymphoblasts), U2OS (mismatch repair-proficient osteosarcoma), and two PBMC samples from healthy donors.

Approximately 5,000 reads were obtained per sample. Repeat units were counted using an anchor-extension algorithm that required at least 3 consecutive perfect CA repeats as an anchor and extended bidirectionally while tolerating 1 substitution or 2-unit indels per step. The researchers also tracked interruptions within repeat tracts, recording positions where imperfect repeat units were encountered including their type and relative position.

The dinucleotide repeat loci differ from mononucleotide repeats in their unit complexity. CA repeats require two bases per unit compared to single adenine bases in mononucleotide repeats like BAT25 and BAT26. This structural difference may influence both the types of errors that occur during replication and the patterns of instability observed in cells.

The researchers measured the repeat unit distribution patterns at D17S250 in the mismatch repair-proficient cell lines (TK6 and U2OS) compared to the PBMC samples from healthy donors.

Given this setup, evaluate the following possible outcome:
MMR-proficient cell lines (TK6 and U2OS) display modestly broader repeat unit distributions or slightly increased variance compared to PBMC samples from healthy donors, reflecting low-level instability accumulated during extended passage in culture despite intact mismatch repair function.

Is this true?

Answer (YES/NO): NO